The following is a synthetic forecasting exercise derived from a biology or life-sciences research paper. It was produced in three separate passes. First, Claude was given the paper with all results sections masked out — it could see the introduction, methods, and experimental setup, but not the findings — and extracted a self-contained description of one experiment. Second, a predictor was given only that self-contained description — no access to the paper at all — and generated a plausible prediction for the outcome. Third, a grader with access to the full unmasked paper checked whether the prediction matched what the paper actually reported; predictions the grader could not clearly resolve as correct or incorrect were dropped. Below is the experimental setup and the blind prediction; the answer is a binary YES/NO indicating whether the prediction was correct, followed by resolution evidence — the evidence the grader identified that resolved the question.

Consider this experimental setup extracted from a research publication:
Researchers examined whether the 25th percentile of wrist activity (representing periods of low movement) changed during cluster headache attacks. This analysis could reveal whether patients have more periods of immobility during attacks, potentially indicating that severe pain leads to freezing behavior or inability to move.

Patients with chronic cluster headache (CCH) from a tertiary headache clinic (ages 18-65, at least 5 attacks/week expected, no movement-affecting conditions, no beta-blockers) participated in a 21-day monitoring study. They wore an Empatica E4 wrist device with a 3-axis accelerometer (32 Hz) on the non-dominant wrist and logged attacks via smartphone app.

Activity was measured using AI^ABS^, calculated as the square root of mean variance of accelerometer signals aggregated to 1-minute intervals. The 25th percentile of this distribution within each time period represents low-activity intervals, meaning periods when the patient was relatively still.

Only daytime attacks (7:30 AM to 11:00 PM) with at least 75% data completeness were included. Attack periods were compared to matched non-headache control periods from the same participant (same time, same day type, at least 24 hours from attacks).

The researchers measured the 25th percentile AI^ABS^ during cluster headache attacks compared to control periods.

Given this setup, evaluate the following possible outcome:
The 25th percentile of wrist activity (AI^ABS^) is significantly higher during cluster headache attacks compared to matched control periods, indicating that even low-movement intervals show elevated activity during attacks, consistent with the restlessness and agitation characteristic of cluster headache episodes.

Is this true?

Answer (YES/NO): NO